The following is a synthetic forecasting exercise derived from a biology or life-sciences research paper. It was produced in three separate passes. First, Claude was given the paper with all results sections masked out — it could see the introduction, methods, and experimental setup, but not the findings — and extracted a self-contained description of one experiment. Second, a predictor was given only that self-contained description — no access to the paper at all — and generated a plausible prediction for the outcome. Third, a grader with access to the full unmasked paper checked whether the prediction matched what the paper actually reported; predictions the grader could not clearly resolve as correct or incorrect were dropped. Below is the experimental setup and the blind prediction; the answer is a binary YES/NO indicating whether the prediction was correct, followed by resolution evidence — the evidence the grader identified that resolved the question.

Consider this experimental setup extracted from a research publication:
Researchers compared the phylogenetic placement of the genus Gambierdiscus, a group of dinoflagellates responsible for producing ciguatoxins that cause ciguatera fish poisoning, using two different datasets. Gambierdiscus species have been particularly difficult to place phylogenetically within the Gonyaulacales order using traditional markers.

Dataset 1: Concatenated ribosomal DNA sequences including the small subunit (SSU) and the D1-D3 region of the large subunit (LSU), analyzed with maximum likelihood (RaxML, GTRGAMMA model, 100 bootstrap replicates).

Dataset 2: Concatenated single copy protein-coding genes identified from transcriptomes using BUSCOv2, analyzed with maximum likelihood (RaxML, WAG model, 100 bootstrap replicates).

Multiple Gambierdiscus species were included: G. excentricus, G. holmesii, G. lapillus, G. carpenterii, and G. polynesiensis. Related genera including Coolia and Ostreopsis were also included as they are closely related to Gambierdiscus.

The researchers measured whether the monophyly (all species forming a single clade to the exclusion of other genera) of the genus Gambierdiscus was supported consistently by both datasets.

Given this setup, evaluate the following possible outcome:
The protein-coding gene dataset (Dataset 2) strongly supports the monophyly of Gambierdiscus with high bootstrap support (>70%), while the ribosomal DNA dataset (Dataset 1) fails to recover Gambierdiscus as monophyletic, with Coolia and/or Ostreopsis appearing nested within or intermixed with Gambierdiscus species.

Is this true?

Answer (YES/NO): NO